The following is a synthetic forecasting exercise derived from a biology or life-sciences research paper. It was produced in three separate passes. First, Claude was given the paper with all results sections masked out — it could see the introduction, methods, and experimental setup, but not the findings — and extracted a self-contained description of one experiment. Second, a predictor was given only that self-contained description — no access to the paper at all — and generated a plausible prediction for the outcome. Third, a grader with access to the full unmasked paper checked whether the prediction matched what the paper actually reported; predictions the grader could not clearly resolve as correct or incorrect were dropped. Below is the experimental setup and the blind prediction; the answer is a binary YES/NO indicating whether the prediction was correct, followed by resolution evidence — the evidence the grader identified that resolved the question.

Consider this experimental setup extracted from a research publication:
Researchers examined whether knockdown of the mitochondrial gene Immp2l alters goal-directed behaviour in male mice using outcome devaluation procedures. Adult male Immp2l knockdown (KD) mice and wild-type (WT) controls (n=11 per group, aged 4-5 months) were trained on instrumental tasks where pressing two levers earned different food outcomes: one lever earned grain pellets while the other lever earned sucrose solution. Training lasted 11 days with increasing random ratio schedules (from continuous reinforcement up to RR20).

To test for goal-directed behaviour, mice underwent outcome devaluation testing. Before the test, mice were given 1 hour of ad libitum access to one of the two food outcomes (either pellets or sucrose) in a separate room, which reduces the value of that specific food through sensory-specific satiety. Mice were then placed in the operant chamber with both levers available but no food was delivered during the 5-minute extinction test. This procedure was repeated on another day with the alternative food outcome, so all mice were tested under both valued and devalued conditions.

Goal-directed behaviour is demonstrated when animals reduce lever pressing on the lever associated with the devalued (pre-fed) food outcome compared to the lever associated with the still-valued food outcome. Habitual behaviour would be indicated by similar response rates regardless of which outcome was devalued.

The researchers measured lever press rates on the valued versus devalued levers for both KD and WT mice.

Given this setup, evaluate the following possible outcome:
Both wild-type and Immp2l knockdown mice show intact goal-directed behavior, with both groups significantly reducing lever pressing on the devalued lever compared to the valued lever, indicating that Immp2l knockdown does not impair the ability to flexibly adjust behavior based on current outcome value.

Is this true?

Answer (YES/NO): YES